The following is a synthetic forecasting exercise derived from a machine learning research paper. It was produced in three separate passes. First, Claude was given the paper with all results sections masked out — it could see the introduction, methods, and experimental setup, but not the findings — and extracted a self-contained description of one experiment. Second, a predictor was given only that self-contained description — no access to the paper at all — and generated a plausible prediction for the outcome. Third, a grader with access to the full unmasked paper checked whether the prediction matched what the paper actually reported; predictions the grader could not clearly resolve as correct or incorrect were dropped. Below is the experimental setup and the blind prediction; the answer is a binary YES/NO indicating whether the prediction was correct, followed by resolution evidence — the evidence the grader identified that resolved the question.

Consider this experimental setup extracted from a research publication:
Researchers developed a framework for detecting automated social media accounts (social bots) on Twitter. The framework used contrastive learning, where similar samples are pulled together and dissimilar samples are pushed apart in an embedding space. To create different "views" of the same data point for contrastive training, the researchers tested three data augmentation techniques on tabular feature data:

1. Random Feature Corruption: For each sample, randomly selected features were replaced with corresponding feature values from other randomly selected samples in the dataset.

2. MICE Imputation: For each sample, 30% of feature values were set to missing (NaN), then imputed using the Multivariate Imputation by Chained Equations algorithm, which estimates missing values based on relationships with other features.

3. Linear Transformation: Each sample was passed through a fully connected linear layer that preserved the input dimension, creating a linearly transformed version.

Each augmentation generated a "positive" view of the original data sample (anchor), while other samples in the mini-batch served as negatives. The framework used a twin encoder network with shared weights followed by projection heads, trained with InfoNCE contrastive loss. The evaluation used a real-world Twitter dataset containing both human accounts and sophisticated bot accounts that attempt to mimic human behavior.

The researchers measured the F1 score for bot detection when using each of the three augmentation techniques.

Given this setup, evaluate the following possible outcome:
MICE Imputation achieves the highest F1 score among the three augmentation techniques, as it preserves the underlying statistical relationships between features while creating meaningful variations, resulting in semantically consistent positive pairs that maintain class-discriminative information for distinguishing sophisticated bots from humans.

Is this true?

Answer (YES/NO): NO